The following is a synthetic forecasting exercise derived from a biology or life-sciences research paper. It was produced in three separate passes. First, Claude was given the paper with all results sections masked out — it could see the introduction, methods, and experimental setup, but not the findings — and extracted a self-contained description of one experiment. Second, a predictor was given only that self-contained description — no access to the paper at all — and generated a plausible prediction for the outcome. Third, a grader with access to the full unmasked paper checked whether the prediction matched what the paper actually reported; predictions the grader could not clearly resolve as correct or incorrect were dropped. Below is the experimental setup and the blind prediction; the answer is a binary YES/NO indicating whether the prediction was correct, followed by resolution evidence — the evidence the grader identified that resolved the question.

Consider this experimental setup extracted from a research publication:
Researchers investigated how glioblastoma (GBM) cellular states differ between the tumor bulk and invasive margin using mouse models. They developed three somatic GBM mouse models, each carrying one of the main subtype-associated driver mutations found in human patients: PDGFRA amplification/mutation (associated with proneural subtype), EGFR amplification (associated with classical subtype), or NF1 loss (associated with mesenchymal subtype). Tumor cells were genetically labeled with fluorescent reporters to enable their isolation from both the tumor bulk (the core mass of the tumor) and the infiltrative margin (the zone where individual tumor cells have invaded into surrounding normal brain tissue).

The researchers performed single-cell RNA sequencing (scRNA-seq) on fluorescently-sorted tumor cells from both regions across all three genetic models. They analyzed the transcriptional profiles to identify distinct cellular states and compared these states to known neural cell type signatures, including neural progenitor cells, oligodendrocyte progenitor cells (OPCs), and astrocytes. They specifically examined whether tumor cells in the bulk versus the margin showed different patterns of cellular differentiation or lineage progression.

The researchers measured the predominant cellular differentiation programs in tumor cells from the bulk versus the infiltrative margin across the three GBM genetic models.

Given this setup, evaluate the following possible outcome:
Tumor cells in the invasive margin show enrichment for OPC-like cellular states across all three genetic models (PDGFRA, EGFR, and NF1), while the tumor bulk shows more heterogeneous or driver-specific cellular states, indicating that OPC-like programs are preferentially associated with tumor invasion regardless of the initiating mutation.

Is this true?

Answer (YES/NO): NO